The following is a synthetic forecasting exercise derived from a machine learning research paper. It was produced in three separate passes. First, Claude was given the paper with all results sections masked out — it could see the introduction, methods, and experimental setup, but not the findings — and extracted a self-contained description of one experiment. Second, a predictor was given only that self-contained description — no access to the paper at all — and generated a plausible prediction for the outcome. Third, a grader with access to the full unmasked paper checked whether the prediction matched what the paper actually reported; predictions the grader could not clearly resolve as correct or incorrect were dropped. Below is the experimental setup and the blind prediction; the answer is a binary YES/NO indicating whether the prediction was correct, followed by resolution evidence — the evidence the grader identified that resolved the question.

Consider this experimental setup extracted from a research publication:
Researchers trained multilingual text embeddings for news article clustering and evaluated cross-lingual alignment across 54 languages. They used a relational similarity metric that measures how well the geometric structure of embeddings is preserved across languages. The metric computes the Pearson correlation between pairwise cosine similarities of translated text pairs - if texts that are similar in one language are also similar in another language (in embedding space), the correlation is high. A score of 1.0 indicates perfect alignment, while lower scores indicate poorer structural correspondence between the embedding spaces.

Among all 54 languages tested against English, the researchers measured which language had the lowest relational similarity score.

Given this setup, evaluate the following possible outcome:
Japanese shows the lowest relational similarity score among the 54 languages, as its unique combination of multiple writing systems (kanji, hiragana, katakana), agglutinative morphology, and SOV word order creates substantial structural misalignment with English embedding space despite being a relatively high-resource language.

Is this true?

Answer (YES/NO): NO